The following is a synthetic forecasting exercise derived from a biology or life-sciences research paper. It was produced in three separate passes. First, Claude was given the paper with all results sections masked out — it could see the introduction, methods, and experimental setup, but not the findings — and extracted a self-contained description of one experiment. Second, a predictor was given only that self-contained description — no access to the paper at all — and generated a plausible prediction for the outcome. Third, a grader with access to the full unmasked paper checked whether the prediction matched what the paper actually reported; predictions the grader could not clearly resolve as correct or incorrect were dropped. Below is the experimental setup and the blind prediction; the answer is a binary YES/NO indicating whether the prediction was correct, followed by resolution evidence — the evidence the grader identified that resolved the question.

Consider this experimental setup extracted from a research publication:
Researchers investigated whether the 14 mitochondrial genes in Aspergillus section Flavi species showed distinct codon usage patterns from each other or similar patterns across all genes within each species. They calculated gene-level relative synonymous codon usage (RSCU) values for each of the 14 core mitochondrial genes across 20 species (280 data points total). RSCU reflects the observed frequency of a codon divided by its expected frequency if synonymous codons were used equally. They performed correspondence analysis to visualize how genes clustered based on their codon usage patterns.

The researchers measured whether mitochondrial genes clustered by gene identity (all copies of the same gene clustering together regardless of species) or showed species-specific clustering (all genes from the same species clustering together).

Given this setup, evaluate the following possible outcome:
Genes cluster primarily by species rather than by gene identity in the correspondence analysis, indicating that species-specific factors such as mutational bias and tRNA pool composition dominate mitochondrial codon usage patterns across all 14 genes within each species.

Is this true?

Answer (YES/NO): NO